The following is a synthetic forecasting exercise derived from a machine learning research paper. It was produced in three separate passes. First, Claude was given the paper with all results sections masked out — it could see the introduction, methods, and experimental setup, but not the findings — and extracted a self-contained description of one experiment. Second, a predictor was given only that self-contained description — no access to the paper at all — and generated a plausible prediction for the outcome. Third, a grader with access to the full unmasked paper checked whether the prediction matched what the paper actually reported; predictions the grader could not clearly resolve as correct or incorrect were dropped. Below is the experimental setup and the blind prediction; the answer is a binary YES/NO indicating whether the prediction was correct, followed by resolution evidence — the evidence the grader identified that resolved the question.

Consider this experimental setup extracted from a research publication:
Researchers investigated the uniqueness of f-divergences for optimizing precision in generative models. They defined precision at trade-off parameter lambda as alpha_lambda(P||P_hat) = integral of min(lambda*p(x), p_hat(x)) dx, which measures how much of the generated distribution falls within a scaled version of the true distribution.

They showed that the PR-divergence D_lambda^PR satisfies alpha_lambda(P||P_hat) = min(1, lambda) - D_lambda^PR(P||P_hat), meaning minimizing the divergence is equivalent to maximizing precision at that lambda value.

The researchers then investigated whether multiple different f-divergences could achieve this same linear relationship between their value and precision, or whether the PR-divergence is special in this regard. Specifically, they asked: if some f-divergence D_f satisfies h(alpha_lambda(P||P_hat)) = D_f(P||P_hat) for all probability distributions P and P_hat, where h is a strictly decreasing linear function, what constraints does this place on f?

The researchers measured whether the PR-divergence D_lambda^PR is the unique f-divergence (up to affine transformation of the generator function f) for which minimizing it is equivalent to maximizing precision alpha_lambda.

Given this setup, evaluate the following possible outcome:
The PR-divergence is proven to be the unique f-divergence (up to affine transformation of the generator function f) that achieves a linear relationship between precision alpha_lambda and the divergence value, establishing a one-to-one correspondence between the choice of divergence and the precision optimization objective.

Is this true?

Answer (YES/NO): YES